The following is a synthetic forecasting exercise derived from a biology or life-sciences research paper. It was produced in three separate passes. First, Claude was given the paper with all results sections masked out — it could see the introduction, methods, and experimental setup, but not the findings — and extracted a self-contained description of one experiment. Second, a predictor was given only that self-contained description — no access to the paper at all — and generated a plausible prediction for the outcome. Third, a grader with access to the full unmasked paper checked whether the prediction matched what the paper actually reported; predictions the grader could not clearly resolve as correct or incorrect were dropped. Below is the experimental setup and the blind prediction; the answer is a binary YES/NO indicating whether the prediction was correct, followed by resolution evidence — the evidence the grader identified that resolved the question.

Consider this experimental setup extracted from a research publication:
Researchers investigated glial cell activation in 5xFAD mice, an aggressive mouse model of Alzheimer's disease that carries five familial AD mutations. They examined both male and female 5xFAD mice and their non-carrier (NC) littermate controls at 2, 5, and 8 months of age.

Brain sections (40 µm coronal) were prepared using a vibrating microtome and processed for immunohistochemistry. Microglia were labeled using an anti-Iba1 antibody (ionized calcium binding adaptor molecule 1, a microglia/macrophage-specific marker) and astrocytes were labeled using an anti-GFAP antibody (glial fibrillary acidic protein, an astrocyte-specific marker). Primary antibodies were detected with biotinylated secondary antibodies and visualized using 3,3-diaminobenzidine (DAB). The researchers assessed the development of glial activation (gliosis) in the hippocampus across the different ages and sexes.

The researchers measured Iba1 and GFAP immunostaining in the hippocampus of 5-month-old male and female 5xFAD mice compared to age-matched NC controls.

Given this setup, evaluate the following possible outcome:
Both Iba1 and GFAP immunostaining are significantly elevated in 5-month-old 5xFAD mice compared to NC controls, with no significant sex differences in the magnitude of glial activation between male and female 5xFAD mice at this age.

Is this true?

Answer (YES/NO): NO